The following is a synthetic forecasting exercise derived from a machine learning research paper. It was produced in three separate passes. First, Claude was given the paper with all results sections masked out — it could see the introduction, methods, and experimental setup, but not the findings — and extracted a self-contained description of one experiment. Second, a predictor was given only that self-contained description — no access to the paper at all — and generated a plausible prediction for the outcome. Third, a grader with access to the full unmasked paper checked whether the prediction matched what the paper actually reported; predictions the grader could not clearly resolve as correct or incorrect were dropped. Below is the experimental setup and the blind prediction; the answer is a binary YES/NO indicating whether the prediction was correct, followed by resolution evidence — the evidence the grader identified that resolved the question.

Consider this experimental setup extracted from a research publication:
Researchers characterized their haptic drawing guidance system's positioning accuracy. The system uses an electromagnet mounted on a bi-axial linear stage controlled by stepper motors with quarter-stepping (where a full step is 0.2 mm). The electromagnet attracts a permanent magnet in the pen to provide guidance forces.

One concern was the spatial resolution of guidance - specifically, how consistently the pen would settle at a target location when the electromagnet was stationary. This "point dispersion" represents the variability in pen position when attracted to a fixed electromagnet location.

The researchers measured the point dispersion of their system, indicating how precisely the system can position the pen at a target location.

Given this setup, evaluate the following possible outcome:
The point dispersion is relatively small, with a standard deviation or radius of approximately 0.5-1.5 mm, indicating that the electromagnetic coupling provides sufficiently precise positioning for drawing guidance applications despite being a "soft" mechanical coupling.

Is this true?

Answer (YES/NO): NO